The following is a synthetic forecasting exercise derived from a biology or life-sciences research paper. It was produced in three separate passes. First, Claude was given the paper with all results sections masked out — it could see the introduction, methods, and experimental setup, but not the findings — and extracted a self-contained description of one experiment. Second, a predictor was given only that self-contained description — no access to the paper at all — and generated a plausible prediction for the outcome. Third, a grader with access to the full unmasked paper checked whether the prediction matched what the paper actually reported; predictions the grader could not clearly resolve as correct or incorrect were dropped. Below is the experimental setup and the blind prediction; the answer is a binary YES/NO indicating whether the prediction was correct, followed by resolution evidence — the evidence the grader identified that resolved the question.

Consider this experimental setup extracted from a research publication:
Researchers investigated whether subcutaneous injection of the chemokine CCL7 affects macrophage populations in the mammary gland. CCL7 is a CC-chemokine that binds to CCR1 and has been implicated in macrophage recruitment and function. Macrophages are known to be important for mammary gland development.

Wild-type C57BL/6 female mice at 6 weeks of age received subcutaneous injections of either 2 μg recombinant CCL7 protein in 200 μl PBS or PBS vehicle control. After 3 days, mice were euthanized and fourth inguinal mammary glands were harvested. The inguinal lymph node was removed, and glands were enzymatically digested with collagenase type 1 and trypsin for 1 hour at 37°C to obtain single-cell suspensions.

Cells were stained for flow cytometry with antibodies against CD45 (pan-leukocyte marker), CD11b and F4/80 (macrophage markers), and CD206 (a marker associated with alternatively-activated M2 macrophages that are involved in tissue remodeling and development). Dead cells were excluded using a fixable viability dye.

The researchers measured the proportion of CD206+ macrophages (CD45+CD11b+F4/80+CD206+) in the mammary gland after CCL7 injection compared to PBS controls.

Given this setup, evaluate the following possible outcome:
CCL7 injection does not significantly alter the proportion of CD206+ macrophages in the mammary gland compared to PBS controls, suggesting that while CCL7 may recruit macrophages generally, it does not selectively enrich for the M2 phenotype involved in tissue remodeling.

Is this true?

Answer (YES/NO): NO